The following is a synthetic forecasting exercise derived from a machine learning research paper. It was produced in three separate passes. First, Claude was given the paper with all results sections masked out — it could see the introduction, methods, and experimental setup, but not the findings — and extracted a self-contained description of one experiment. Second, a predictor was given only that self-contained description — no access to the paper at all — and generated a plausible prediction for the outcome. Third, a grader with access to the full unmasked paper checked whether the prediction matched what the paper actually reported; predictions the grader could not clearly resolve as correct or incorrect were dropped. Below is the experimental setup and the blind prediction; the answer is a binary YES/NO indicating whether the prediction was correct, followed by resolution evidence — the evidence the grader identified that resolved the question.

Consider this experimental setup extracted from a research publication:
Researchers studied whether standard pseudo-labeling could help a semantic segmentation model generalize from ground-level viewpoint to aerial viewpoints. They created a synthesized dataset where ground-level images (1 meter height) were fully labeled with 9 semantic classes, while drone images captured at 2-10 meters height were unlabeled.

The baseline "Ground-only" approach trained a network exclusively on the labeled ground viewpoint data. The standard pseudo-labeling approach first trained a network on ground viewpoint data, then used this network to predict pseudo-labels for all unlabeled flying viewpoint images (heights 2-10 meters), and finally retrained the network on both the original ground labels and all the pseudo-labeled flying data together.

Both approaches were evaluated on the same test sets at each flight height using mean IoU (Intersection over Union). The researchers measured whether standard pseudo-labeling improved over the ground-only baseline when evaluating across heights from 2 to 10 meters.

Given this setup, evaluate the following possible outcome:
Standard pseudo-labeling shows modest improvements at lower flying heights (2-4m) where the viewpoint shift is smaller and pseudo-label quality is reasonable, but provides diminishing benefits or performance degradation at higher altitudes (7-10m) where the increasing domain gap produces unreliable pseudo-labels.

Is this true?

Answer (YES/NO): NO